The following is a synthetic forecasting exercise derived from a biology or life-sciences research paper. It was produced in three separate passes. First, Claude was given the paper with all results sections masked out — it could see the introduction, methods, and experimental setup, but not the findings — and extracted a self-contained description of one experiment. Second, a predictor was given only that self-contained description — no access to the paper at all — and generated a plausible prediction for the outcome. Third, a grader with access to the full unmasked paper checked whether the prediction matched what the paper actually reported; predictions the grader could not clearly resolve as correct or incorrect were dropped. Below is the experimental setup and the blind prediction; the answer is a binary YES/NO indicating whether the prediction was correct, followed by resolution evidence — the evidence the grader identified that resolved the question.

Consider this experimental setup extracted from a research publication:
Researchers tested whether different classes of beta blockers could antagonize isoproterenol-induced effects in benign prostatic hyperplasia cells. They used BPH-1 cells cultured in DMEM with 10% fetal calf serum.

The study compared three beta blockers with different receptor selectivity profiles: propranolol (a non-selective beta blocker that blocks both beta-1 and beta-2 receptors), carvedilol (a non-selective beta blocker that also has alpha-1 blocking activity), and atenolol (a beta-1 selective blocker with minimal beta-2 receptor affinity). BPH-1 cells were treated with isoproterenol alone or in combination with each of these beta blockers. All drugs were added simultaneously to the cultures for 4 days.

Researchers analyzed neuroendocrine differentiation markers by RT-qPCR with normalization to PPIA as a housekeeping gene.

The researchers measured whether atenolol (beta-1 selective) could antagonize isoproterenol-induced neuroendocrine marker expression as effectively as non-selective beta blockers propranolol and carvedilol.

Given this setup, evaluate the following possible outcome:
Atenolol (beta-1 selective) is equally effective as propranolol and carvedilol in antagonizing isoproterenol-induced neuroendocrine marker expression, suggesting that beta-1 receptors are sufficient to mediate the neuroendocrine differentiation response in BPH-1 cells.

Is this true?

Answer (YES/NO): NO